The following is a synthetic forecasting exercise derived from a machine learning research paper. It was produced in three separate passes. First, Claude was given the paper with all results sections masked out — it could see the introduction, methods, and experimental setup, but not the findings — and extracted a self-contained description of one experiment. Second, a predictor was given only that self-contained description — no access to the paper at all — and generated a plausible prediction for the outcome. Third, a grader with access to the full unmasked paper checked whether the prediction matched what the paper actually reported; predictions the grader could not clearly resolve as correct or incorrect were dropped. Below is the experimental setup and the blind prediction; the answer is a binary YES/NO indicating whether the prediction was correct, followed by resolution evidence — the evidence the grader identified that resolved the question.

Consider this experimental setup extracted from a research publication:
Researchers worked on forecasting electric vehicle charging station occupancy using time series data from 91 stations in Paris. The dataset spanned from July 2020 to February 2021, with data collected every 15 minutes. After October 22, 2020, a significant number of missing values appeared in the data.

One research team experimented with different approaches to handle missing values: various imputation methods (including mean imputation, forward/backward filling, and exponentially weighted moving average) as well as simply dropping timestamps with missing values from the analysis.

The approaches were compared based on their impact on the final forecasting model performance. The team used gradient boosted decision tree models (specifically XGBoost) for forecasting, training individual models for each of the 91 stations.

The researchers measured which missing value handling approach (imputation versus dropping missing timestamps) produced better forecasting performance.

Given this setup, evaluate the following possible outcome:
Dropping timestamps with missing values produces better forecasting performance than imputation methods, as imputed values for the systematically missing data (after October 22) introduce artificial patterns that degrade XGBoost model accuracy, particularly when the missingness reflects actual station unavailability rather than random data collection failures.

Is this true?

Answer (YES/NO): YES